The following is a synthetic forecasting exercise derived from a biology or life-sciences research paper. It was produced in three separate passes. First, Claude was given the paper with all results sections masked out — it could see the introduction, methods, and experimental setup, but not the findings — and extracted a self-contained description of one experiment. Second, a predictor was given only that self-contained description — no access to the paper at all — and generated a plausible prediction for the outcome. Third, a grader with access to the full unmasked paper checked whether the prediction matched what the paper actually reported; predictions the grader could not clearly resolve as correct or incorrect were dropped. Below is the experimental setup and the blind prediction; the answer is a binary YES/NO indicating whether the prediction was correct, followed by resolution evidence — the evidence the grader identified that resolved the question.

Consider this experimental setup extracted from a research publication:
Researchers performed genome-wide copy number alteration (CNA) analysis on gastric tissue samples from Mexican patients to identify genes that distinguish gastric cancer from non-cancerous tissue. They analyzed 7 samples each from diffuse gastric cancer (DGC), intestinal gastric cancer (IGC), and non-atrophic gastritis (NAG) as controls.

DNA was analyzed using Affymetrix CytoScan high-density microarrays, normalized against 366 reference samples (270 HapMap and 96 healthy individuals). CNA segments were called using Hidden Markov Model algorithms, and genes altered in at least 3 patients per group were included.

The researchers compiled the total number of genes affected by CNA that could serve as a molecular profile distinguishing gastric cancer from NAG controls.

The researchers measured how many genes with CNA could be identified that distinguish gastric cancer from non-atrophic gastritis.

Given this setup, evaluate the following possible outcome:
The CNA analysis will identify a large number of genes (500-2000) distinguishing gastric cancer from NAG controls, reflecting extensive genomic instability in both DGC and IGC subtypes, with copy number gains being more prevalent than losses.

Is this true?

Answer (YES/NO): NO